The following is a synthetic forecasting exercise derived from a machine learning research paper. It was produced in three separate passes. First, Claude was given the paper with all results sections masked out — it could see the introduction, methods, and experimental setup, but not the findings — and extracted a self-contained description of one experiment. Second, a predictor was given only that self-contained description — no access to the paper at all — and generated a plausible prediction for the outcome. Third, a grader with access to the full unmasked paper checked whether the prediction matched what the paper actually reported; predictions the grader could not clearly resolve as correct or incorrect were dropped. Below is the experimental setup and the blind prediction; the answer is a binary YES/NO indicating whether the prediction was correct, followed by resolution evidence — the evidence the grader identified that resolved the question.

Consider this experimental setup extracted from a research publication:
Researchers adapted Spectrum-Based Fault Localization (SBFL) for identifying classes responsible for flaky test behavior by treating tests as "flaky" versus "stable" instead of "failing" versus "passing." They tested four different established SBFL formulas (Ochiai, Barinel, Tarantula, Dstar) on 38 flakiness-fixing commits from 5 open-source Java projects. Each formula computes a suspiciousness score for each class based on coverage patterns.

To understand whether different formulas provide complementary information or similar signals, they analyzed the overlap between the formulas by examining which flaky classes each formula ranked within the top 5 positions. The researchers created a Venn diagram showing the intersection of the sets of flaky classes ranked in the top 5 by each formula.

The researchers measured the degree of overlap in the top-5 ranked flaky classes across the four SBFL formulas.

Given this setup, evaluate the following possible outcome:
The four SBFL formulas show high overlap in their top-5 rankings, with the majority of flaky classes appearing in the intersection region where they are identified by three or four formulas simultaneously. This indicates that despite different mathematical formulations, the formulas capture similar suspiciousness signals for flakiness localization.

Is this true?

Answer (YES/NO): YES